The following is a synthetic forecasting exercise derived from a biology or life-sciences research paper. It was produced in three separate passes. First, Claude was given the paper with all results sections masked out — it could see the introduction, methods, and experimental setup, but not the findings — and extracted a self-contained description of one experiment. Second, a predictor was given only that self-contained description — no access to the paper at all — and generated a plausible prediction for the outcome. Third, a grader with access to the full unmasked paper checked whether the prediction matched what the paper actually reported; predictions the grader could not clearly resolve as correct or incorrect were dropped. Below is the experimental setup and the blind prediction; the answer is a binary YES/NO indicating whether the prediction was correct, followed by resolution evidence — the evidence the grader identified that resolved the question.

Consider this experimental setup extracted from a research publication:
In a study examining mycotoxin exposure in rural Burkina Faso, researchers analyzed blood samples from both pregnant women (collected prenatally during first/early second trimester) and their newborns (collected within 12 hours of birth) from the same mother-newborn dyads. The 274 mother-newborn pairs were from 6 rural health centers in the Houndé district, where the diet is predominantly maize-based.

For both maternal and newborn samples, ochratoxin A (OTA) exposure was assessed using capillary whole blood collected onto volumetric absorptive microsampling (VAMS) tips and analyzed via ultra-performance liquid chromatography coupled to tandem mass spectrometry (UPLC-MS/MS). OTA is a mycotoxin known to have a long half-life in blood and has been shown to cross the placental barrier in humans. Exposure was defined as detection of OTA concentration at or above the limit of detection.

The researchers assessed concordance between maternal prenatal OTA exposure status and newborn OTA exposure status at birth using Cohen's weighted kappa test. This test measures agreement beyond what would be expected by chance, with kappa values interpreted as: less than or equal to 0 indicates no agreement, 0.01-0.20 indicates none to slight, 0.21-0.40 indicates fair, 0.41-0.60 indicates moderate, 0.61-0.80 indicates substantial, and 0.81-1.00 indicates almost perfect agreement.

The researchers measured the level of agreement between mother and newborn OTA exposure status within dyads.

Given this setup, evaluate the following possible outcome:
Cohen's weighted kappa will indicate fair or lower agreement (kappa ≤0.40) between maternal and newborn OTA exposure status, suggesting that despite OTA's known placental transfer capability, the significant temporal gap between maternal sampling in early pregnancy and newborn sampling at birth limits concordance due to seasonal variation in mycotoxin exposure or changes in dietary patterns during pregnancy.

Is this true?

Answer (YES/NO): YES